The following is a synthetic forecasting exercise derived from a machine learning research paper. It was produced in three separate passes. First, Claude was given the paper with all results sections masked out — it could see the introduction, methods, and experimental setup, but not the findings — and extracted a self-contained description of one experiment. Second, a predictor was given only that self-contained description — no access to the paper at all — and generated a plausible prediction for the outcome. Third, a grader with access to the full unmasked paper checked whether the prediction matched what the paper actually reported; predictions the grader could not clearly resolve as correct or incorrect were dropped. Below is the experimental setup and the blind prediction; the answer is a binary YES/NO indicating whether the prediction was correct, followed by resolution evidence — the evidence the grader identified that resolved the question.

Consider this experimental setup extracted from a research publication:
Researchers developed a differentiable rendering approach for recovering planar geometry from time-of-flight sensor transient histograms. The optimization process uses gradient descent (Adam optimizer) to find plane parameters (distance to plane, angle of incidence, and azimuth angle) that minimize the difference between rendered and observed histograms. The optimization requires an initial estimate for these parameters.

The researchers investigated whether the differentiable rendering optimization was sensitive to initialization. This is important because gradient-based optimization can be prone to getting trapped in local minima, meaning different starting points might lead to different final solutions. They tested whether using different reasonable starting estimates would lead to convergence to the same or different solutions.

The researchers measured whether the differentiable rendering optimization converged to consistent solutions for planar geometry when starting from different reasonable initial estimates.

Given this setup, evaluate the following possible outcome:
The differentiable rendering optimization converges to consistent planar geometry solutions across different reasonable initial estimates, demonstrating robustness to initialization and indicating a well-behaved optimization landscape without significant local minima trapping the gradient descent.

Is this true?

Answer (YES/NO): YES